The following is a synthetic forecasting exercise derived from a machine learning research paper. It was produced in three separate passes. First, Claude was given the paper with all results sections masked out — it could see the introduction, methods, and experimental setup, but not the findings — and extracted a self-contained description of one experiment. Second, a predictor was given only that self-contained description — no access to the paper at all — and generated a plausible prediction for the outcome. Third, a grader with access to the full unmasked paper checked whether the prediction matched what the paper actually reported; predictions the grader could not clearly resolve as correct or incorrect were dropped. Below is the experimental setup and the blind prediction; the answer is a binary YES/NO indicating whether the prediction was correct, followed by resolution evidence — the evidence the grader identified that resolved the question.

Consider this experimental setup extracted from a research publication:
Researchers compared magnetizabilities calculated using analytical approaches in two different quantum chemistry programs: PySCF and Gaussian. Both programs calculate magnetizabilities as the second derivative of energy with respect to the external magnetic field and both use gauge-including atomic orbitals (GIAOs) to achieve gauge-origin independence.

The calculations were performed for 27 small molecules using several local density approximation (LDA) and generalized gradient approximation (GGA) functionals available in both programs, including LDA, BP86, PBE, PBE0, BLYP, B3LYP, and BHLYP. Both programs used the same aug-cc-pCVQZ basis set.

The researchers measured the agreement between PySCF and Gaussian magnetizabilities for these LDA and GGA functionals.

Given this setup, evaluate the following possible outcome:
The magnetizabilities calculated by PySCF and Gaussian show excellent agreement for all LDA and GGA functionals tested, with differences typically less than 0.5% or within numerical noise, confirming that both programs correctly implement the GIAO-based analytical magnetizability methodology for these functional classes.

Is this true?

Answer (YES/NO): YES